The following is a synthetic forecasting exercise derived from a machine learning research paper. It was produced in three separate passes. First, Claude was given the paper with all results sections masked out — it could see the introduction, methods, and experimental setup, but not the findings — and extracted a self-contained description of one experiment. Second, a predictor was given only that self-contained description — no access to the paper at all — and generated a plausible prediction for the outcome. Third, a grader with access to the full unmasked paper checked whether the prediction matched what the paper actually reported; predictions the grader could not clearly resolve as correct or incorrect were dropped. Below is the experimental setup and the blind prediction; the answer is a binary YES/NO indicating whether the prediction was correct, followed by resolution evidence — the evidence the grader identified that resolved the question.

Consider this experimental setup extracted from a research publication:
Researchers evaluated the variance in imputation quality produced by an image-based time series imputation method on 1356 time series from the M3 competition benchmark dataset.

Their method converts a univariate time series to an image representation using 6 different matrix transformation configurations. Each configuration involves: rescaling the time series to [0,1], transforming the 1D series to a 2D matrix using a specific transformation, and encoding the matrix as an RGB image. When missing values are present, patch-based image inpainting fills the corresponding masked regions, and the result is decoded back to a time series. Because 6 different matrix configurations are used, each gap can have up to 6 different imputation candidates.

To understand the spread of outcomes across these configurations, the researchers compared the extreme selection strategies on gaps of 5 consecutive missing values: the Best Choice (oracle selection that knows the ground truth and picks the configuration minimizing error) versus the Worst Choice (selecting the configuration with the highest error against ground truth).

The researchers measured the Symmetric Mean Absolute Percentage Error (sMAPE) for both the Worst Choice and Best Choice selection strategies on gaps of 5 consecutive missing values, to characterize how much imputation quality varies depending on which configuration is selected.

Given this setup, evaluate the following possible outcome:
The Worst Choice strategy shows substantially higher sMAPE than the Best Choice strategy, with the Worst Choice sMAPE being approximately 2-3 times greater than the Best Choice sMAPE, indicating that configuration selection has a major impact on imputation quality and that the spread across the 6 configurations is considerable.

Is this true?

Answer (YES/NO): NO